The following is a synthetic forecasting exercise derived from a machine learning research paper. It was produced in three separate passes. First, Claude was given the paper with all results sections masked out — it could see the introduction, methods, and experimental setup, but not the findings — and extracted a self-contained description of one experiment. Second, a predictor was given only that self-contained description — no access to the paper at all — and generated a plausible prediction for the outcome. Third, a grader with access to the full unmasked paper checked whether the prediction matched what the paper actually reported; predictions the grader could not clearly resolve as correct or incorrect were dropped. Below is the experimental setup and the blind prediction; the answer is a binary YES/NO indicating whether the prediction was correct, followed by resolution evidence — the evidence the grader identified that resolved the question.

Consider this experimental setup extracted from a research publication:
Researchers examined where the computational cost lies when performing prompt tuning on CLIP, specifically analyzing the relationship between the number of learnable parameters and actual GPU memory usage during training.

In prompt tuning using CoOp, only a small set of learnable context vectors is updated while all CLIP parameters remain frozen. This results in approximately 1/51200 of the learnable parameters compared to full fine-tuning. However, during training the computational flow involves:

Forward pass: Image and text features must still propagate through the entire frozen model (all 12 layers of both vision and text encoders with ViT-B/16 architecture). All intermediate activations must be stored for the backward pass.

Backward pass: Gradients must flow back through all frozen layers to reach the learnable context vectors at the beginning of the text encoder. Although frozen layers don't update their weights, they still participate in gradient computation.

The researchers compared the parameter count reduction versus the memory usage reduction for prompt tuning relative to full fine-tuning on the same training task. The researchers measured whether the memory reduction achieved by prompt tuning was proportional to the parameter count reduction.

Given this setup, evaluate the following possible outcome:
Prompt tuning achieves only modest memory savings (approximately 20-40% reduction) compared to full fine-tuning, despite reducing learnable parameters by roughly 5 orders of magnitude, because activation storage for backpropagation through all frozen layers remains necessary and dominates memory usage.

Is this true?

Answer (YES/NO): NO